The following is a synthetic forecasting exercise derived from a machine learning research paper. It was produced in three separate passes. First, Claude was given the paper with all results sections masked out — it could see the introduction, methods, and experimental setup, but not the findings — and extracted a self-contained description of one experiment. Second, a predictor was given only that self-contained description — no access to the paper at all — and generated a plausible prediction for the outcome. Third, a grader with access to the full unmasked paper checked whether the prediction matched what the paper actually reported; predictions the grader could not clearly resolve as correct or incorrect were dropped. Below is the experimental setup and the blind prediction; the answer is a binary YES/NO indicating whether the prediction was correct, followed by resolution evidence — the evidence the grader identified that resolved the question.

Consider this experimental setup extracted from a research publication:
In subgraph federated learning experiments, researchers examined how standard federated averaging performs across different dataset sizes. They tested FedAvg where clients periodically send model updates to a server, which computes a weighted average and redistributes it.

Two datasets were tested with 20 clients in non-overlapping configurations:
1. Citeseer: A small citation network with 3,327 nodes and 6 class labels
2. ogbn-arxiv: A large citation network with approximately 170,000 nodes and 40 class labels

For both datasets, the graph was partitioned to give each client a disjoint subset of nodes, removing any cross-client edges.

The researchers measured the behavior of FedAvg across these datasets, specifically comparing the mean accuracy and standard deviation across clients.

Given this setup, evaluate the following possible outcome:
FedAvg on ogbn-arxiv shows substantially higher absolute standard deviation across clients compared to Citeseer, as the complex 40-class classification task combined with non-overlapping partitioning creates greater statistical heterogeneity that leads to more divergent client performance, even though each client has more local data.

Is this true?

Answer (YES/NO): YES